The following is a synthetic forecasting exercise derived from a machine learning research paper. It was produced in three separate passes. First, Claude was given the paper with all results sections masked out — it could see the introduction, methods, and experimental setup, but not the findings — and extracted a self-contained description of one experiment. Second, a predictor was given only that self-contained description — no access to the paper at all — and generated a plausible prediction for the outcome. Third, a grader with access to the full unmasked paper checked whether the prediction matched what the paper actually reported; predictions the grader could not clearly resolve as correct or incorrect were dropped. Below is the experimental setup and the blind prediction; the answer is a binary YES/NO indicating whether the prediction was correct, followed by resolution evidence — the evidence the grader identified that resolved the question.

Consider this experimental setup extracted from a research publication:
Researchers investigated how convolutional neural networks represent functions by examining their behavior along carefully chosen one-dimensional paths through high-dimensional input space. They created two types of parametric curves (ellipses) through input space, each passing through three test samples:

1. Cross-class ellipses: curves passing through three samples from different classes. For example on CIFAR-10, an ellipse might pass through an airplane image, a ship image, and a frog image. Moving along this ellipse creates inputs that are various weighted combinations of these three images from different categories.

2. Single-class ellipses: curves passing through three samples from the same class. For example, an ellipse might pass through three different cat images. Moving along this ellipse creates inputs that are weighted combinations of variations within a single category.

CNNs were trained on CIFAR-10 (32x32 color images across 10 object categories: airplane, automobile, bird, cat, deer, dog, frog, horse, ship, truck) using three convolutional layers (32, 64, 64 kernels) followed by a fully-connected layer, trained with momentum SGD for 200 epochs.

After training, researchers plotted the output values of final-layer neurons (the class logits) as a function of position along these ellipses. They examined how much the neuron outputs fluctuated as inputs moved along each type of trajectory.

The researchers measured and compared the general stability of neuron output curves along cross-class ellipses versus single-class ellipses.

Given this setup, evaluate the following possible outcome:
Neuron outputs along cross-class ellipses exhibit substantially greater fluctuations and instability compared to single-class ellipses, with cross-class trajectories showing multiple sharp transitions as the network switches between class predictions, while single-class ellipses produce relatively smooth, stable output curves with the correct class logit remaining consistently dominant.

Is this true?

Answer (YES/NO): YES